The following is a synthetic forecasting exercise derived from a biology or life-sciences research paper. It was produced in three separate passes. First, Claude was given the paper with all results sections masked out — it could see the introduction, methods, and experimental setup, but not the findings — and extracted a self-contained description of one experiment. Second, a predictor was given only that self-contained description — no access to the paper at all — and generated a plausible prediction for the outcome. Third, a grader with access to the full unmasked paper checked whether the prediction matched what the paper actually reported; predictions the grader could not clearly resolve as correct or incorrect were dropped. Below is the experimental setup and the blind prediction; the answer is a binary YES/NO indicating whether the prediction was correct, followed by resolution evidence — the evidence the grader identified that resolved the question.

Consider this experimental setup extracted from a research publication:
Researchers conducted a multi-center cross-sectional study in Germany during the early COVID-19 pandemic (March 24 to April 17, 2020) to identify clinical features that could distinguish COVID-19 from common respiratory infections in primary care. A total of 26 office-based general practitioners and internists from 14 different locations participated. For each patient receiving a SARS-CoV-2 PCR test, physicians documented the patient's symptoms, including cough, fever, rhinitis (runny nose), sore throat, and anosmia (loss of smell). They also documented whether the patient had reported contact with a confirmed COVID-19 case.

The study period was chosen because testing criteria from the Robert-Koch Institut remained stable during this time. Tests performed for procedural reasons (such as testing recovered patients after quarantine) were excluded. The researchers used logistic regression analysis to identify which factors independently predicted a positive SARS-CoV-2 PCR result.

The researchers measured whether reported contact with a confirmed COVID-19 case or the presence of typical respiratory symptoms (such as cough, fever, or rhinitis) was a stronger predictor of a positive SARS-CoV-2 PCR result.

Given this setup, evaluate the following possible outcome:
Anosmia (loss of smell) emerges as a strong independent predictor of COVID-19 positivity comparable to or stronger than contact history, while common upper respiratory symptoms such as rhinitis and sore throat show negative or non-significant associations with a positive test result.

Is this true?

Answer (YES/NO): NO